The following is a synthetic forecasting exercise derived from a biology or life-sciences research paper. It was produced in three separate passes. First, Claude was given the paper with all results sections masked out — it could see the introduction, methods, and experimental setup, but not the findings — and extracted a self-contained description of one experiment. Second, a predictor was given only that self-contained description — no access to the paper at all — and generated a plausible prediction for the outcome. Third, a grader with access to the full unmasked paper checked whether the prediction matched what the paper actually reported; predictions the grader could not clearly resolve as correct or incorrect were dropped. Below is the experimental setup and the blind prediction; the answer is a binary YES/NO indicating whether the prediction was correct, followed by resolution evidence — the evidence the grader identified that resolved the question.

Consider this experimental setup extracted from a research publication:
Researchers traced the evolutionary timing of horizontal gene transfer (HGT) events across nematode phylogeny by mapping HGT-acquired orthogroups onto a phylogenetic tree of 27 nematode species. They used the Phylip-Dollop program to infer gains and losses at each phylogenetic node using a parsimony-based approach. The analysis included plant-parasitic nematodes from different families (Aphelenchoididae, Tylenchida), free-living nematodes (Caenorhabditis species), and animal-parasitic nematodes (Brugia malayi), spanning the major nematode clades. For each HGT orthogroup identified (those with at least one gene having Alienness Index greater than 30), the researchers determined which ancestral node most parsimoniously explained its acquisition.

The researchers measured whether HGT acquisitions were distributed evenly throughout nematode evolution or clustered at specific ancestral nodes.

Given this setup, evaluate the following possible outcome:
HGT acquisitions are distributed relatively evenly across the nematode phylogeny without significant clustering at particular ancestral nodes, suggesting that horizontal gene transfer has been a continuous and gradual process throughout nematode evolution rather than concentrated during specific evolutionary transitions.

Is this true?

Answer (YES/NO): NO